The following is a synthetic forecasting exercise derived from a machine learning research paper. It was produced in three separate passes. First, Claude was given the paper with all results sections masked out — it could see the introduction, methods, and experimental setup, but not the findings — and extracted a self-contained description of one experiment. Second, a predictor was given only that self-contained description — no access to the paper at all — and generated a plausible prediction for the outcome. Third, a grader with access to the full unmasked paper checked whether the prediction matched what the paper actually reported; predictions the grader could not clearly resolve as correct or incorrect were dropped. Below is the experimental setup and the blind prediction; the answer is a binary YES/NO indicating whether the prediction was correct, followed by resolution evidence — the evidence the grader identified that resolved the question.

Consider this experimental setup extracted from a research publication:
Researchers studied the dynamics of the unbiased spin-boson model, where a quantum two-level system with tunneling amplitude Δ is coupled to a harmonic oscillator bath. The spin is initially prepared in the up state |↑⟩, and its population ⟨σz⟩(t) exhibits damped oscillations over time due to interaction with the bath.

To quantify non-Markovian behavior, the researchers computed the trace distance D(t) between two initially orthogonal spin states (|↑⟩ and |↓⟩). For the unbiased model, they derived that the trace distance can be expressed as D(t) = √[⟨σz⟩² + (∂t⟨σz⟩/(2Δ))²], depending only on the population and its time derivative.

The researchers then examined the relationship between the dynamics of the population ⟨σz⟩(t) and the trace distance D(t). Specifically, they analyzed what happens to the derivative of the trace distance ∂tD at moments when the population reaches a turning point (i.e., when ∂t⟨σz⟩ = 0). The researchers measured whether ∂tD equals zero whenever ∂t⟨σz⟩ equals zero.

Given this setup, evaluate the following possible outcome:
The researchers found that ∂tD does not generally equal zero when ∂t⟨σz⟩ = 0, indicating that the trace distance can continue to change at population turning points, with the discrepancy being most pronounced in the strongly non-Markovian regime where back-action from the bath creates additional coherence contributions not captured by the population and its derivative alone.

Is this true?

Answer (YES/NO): NO